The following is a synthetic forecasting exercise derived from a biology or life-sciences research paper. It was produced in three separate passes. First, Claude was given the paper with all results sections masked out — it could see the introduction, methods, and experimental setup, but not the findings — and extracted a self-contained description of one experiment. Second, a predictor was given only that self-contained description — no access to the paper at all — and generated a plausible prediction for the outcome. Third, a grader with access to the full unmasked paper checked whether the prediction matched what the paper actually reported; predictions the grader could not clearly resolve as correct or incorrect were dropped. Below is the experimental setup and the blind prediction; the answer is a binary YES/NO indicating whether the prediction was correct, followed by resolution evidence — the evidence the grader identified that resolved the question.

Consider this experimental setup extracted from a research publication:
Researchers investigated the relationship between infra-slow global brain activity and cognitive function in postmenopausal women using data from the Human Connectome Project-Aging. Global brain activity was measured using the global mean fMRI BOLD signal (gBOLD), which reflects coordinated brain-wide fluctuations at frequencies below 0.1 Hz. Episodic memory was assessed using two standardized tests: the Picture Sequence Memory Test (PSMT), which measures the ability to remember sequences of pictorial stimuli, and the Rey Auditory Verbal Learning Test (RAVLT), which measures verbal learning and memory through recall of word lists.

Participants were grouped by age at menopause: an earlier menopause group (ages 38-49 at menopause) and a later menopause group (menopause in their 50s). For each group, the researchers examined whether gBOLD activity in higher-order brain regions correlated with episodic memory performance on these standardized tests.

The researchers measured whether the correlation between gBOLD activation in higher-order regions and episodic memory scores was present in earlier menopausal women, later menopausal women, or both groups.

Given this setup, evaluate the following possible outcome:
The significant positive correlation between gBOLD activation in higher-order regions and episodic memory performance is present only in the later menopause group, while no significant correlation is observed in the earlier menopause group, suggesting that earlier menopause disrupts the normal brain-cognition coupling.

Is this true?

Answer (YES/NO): NO